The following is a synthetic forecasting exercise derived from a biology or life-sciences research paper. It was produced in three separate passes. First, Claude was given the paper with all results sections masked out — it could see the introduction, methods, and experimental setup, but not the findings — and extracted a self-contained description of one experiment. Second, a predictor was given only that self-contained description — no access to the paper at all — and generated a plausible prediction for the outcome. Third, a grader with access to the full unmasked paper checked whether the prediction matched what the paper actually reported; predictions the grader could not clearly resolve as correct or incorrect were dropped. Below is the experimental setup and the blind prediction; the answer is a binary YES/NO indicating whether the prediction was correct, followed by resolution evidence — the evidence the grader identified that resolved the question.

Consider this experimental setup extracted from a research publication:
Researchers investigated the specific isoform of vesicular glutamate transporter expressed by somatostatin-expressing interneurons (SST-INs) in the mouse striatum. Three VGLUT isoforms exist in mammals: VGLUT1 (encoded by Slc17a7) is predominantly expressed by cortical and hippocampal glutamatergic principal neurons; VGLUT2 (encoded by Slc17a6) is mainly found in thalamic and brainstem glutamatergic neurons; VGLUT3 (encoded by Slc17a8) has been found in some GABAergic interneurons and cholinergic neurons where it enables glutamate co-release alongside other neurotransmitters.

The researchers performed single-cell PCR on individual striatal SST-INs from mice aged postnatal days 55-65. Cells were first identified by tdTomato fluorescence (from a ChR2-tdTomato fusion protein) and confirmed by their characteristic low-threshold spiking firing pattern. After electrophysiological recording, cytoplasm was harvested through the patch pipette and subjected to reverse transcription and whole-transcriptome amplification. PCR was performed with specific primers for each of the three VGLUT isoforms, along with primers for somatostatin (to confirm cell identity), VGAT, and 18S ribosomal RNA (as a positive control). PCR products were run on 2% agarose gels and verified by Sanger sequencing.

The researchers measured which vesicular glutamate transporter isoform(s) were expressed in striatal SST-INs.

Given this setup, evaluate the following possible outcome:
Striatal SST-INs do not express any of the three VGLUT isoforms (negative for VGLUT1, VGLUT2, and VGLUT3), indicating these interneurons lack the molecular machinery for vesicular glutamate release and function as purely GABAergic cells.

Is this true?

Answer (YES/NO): NO